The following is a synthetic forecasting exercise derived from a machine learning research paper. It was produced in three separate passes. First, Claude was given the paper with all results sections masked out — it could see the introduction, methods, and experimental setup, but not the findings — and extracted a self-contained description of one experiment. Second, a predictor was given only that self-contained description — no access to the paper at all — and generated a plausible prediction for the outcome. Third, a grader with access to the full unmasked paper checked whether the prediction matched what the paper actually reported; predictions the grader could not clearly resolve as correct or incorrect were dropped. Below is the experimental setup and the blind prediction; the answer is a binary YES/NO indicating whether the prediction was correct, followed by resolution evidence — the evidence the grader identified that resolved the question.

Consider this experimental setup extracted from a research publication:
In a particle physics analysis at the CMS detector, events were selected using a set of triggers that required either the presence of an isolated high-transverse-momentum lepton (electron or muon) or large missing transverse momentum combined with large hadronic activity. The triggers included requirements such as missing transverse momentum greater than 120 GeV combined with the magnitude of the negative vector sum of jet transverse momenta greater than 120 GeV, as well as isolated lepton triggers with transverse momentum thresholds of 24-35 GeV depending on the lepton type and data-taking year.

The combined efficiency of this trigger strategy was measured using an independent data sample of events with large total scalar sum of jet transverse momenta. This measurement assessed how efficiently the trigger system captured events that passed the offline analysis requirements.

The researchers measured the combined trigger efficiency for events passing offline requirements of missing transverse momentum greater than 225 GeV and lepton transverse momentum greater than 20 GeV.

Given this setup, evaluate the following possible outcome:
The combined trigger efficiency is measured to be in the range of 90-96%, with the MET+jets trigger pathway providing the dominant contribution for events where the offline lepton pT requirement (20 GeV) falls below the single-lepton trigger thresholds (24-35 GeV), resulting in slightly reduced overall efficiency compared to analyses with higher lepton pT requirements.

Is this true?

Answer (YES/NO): NO